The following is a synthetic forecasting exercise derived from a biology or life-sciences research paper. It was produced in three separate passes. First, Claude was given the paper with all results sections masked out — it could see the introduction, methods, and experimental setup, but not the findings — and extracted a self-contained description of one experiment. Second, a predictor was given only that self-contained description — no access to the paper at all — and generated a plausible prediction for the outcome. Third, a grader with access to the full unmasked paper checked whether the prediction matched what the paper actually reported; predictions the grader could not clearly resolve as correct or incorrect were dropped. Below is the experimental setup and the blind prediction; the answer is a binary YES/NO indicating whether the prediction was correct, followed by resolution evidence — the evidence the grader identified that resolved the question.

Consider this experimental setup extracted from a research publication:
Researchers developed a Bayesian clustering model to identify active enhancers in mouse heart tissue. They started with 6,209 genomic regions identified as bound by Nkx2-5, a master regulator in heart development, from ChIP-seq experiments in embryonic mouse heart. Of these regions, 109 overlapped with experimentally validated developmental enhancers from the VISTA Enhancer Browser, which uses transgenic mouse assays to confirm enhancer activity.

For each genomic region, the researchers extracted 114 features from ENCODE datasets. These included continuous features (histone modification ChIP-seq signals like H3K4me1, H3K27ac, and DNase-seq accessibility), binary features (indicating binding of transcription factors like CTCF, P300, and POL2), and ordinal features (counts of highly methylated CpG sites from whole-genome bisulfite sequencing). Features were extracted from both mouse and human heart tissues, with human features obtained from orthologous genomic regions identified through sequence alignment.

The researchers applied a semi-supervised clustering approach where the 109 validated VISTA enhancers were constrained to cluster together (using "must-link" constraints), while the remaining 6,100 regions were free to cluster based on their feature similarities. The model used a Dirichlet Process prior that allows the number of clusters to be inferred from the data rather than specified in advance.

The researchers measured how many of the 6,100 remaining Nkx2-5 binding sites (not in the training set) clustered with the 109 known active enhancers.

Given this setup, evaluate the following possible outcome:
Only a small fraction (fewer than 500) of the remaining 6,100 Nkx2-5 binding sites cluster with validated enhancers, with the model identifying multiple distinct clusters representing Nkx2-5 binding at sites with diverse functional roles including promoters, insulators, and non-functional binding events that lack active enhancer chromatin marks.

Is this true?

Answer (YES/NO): NO